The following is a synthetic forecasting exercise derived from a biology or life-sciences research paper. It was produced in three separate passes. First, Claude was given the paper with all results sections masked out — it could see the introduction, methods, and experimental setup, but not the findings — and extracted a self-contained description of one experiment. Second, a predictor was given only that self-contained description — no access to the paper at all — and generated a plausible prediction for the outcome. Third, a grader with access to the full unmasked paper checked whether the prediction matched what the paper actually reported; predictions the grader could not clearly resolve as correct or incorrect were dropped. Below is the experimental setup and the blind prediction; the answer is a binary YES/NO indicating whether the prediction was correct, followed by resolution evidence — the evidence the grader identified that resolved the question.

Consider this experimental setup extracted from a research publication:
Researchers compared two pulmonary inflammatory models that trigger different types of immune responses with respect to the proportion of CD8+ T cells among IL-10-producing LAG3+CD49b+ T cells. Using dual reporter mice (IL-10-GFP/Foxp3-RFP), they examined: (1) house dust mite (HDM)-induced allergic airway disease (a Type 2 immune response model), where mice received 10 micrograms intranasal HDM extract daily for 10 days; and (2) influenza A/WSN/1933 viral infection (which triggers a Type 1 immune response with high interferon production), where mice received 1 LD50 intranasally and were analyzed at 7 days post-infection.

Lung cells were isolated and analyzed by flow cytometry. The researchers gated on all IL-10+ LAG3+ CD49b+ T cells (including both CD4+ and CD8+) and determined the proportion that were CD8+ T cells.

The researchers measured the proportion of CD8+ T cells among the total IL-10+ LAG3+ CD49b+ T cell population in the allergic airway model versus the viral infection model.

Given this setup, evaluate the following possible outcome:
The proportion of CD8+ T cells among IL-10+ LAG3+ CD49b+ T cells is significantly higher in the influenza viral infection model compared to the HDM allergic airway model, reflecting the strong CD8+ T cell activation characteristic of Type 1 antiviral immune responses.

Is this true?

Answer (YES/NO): YES